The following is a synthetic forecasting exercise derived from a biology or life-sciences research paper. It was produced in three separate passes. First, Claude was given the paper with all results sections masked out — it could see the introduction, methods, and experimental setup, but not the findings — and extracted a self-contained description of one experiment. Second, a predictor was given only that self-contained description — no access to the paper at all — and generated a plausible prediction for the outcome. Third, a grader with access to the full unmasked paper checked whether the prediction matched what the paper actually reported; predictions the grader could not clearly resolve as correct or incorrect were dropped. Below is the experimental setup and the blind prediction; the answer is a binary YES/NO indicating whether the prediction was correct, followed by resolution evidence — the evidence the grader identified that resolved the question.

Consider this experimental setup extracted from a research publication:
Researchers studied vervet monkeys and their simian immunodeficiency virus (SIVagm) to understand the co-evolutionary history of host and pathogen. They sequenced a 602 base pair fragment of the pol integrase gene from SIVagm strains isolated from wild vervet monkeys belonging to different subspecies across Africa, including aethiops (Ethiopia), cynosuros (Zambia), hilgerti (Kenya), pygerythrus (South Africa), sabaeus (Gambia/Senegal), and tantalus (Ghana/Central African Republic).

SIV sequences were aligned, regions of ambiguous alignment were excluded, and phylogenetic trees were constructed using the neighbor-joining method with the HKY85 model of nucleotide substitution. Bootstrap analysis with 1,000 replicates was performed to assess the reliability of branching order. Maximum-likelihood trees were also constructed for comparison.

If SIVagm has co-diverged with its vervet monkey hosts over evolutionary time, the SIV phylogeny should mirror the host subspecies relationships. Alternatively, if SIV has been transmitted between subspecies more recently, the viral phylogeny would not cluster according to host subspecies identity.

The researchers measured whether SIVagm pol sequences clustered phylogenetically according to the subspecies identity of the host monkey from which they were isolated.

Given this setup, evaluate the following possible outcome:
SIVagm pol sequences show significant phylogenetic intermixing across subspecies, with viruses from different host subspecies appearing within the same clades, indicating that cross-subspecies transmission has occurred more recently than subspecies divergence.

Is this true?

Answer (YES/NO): NO